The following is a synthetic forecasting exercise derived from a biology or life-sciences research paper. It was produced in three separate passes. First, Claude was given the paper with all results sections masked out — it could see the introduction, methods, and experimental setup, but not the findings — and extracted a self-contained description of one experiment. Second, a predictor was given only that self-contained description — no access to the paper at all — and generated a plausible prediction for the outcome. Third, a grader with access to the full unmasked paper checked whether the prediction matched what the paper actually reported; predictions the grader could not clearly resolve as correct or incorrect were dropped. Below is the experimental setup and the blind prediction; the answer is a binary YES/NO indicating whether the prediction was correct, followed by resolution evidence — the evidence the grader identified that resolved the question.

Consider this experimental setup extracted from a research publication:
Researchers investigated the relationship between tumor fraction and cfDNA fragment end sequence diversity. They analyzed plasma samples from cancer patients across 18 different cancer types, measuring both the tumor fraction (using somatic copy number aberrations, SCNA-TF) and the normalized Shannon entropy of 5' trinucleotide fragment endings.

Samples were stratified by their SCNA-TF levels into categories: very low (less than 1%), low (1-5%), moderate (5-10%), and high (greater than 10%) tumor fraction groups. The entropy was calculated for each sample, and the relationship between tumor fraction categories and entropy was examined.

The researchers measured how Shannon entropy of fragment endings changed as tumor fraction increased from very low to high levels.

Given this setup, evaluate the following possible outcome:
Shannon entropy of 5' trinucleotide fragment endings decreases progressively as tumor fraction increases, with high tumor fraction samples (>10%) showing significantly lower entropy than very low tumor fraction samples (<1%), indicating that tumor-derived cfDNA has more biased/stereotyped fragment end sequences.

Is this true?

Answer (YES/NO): NO